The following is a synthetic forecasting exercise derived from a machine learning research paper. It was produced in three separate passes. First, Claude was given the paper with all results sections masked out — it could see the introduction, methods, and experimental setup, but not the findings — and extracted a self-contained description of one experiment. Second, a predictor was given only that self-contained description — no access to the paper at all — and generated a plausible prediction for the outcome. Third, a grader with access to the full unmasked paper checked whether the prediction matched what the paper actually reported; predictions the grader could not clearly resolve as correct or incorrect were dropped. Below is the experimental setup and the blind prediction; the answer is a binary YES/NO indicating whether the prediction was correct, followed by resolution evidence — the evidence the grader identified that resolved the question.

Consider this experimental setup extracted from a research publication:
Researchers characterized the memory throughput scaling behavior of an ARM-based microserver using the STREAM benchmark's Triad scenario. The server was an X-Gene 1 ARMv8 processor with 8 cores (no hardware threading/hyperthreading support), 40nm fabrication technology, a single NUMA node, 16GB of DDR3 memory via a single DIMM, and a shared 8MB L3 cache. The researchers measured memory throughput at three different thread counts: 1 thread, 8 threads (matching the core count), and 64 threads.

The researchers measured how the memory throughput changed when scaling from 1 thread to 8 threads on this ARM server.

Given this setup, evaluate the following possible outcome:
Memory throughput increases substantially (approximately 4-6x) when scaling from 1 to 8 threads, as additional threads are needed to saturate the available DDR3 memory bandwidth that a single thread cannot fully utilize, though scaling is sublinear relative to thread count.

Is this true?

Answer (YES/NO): NO